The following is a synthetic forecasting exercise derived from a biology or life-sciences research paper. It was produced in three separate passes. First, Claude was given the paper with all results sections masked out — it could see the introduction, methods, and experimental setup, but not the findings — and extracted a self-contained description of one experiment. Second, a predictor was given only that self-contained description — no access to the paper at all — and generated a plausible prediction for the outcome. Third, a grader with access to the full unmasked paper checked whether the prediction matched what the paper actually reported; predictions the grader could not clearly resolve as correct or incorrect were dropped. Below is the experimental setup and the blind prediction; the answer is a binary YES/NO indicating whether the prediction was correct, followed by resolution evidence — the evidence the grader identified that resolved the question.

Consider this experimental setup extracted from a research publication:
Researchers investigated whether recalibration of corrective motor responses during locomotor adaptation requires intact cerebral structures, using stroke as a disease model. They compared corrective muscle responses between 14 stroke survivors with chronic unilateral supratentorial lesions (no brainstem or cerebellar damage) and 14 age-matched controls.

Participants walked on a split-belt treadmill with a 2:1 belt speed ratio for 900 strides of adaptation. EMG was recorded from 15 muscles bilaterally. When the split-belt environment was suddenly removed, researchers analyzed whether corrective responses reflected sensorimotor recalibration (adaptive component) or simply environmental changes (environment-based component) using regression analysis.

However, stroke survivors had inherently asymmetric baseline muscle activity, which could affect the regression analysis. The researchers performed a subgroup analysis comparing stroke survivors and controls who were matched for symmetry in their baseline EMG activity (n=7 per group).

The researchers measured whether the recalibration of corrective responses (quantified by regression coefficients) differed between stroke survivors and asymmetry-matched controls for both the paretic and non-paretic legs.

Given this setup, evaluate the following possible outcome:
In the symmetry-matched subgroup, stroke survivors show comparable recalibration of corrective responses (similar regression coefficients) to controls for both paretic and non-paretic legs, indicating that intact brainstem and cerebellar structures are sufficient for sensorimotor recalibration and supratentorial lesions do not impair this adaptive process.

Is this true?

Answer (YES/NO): YES